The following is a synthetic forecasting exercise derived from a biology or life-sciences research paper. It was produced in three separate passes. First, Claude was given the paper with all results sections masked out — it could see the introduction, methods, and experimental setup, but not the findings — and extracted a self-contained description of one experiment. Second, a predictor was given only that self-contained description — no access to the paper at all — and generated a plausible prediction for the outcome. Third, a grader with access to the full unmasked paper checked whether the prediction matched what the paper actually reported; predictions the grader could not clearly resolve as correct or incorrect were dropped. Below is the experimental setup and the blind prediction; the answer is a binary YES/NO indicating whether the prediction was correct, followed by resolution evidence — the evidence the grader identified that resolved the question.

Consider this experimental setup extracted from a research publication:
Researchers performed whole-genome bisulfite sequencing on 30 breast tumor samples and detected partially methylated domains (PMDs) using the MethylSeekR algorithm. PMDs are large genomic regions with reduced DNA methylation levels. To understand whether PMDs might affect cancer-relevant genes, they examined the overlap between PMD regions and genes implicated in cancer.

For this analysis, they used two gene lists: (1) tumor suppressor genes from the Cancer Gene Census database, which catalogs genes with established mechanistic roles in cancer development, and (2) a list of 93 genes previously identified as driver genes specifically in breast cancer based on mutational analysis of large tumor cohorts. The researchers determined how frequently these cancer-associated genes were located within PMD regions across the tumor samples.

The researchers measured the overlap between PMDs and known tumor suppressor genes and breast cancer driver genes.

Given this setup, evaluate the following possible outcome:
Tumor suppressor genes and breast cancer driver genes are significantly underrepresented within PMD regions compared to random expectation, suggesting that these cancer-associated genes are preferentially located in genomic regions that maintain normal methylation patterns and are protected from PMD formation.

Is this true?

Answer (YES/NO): YES